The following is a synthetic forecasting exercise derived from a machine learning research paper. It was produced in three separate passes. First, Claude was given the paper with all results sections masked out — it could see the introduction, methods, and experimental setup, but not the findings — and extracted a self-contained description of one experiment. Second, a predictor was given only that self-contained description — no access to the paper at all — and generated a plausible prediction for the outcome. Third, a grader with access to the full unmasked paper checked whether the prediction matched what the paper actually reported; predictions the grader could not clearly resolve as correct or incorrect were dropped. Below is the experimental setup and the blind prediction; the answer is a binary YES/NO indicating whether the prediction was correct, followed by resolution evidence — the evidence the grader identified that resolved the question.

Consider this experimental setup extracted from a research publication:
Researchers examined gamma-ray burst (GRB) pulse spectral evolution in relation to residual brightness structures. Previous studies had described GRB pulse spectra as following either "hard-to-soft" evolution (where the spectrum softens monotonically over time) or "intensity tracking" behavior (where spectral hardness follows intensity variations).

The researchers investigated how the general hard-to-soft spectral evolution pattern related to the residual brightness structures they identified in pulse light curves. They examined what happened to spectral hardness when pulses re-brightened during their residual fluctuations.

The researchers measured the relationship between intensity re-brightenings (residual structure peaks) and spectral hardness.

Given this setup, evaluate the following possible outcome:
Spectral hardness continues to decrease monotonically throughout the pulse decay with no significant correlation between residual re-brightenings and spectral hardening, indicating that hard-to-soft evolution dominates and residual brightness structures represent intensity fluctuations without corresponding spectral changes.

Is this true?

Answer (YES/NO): NO